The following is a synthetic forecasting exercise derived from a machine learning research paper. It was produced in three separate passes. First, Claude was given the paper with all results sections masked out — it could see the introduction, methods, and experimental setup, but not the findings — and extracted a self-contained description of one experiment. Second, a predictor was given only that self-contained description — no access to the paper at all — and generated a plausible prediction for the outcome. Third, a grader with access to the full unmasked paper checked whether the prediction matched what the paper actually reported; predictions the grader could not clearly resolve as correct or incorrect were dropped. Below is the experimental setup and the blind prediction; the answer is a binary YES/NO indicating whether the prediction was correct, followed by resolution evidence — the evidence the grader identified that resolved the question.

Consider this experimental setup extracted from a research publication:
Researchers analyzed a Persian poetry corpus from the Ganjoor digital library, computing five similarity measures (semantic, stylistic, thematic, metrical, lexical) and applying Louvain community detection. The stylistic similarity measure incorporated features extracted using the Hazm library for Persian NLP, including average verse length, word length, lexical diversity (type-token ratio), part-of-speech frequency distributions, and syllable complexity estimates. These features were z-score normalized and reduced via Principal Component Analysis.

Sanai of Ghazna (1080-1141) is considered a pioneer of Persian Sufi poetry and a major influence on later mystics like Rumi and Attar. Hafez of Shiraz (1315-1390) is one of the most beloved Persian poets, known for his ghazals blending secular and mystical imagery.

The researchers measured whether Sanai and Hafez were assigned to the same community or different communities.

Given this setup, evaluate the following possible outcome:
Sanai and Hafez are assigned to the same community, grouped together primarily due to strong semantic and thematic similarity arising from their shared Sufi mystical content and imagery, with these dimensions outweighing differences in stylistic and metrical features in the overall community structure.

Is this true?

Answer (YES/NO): NO